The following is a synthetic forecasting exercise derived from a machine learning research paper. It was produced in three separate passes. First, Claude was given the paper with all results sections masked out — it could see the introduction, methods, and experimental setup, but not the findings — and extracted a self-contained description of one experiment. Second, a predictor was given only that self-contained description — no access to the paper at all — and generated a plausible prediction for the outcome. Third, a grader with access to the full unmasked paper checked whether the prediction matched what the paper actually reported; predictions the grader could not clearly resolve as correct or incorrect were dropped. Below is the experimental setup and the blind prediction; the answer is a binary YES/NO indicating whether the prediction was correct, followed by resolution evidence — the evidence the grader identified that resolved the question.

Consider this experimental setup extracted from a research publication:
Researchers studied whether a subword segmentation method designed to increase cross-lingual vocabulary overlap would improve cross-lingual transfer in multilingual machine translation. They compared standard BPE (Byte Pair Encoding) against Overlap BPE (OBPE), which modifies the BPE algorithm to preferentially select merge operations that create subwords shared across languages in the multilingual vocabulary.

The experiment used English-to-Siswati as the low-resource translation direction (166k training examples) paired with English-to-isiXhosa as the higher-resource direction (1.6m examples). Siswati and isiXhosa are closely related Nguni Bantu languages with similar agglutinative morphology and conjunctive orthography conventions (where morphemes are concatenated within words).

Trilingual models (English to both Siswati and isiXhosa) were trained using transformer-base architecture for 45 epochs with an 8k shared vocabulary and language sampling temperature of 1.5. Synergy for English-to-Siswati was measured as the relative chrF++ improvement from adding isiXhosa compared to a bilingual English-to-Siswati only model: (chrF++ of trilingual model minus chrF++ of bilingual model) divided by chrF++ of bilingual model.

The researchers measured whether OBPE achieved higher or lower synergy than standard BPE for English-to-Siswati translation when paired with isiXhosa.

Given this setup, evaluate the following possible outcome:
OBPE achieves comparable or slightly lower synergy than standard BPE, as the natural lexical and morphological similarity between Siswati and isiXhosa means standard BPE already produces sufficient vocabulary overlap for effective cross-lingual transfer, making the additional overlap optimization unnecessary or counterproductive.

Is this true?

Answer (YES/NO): YES